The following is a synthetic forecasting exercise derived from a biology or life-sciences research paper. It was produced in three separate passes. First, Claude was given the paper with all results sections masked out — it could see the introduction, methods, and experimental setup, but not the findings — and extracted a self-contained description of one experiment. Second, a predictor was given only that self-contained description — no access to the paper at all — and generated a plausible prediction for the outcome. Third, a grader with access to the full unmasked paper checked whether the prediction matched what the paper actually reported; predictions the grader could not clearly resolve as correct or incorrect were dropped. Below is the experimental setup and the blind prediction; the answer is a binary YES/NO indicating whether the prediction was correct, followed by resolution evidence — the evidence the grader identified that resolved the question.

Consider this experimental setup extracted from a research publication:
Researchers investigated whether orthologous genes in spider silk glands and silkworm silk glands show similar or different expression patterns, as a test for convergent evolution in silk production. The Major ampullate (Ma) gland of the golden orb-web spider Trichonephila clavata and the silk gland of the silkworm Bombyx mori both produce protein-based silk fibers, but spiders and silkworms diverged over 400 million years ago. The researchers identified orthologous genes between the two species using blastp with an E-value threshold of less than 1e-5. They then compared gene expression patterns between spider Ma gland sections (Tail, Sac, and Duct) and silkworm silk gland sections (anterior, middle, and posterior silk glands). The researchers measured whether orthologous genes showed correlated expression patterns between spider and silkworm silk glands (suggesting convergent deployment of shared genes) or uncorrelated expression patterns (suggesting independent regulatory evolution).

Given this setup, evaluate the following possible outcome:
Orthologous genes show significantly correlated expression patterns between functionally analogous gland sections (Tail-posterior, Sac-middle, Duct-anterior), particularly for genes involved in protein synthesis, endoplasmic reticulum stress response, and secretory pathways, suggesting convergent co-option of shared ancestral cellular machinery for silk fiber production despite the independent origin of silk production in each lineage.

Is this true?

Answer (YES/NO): NO